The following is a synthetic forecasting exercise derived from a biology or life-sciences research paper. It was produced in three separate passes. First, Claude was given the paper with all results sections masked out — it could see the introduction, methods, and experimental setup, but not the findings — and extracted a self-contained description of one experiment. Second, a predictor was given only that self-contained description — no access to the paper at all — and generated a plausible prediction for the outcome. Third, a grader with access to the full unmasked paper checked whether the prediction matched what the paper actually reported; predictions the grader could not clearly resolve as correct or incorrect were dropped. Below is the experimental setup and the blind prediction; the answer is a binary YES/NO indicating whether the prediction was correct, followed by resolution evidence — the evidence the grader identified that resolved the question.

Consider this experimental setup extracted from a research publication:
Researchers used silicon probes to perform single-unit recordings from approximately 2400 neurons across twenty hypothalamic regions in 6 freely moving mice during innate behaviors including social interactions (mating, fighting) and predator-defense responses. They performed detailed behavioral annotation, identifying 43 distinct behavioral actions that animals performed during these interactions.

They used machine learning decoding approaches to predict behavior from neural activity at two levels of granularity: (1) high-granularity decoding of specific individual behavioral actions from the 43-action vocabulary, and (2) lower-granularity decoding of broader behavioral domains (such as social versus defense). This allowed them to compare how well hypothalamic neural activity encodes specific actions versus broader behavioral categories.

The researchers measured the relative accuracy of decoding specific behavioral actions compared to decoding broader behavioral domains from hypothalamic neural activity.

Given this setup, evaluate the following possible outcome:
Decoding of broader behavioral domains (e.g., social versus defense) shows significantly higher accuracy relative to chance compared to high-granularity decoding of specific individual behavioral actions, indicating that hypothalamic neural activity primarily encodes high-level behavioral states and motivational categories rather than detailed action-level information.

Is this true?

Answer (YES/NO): NO